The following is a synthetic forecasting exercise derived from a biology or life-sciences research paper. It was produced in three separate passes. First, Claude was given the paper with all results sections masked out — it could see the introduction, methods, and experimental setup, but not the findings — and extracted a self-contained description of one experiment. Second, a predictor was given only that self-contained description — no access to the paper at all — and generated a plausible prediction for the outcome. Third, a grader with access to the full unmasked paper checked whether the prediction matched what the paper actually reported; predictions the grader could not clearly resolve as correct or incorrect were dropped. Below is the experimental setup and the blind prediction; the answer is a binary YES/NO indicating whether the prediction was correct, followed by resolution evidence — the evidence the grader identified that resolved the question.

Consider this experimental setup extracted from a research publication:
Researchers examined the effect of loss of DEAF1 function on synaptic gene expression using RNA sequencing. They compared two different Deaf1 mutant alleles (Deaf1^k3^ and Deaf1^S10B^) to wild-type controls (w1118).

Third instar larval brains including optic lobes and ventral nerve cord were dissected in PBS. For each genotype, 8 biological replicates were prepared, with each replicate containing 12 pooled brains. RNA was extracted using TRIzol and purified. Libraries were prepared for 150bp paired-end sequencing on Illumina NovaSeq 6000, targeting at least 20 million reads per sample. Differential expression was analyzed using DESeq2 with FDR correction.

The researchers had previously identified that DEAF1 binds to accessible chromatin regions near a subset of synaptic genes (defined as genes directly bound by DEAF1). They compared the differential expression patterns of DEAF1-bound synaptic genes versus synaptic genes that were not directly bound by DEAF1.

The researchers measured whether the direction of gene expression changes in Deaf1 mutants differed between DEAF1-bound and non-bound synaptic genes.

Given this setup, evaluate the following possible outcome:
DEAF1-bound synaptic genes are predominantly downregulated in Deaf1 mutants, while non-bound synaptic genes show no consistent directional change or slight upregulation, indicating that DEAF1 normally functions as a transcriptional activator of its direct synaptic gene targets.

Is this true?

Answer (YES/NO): NO